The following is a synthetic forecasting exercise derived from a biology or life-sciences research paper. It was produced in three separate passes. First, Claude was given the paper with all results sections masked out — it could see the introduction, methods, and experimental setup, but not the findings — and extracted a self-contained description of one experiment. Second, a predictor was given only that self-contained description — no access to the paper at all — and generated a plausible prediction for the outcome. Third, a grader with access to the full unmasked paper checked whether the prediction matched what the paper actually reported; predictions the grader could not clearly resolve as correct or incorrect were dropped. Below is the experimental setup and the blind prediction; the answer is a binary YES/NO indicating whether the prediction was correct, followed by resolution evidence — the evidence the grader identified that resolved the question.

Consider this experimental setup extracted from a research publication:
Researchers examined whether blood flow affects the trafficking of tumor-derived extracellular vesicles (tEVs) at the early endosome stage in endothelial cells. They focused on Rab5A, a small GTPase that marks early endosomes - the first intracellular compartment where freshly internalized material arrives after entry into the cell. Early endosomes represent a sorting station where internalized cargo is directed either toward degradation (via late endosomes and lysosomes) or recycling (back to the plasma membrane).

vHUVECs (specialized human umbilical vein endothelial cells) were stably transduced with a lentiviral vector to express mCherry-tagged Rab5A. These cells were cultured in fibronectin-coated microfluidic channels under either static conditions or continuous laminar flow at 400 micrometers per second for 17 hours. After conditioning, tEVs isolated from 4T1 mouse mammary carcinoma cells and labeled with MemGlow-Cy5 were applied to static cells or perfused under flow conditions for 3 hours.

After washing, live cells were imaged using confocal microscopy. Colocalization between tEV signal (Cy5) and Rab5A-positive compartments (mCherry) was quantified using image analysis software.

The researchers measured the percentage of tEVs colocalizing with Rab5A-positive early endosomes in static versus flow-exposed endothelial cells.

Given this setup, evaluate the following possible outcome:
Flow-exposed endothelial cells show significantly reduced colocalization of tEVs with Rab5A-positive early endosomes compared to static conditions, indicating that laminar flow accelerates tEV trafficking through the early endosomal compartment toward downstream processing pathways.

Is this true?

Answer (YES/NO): NO